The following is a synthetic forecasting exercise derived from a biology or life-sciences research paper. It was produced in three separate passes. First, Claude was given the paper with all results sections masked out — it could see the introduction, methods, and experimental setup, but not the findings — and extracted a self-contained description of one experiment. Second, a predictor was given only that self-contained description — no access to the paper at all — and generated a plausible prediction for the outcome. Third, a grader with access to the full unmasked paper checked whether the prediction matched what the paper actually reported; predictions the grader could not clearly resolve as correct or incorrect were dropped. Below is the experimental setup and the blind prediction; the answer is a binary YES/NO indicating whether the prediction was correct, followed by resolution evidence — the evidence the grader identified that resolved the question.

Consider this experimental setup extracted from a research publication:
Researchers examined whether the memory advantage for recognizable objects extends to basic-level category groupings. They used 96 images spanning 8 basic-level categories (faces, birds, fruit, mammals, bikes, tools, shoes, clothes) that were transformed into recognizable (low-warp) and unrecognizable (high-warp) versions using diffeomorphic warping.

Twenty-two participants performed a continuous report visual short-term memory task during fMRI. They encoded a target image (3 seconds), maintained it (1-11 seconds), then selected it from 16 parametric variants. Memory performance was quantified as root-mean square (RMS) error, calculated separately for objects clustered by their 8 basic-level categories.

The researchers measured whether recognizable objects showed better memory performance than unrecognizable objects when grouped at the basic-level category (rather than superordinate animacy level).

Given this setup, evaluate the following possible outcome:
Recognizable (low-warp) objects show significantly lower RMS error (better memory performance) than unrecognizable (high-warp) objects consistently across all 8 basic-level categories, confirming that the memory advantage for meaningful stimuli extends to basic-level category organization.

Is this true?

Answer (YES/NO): NO